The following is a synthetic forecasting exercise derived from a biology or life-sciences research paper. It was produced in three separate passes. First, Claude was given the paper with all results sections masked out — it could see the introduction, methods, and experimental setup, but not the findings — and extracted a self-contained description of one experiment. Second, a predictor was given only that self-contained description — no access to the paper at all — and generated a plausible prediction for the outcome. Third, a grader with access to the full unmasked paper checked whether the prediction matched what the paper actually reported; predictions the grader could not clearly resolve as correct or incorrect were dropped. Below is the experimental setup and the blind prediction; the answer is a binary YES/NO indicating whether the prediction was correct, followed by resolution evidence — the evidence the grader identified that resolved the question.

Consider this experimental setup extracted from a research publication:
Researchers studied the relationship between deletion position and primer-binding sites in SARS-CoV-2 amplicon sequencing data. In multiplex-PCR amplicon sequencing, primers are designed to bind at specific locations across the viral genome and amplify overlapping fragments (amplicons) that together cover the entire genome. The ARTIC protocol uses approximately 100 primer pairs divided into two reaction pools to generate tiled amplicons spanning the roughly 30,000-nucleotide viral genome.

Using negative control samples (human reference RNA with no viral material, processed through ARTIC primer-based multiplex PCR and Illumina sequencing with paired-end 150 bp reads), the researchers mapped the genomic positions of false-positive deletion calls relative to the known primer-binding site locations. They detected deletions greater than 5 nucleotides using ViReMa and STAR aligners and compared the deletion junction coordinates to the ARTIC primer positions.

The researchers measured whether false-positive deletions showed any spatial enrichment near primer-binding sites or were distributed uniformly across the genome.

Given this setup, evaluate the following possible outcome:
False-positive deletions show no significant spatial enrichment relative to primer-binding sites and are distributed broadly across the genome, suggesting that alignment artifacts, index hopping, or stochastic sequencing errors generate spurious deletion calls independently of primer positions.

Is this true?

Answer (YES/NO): NO